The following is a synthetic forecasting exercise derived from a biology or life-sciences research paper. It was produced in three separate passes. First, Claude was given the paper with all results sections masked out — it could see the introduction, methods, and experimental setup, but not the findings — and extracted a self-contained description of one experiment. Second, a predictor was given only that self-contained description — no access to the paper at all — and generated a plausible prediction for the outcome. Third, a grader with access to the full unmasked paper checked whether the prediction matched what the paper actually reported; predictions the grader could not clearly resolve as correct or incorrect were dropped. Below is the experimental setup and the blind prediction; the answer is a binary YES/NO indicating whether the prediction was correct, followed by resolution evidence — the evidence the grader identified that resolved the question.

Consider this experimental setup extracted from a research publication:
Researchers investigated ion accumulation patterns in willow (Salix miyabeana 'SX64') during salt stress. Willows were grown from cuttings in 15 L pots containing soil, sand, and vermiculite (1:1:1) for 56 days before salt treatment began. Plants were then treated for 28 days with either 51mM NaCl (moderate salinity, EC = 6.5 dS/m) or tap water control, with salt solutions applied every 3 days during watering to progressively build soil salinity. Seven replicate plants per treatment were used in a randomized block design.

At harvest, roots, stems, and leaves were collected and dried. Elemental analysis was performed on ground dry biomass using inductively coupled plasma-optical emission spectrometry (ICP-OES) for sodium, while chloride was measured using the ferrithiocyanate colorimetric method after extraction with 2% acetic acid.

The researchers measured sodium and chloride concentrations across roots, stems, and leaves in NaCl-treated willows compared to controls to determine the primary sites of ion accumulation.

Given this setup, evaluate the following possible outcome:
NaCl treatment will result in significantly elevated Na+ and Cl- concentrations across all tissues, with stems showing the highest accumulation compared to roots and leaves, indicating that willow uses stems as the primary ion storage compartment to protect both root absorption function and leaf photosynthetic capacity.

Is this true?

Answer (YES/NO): NO